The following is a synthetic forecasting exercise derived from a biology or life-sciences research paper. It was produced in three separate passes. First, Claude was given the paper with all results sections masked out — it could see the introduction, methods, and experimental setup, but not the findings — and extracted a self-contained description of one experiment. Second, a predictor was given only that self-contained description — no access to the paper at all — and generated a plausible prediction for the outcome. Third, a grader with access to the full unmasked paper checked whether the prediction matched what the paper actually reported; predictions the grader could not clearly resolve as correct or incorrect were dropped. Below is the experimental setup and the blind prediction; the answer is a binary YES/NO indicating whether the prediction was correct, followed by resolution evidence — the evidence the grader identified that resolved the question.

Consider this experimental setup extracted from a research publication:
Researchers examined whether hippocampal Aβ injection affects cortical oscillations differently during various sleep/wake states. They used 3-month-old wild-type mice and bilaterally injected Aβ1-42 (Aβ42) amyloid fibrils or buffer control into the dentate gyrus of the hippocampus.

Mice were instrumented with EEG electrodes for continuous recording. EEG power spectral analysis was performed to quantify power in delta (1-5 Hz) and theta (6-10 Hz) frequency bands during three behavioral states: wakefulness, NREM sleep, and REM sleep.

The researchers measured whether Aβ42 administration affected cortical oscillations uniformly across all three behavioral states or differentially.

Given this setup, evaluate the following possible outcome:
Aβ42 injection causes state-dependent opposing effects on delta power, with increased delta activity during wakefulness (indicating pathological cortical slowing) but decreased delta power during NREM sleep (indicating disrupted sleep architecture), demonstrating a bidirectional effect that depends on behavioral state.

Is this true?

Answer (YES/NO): NO